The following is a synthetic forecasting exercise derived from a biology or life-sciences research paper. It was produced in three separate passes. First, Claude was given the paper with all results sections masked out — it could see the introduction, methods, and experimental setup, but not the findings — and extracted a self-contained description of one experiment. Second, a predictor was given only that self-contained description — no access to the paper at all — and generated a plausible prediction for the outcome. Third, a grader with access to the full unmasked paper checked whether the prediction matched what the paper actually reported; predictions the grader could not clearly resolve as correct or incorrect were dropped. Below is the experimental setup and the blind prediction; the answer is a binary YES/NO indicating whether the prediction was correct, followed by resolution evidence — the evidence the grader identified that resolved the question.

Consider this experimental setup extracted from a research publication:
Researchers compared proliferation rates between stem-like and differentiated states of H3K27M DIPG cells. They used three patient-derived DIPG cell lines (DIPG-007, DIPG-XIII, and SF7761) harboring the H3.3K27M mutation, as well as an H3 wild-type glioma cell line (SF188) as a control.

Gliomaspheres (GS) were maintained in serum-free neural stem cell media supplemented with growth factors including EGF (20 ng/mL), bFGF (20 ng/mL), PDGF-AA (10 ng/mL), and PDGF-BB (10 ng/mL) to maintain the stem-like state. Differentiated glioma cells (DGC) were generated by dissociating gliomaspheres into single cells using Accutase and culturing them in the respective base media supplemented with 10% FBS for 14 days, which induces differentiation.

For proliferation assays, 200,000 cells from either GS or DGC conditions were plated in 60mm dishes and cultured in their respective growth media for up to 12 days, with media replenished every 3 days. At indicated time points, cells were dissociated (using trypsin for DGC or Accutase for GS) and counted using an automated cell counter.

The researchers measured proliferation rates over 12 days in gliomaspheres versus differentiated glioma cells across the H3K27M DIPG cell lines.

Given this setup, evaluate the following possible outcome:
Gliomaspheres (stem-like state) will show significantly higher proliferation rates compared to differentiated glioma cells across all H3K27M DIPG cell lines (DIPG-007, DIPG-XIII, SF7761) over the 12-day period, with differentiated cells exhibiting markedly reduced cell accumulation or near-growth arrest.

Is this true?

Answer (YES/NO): NO